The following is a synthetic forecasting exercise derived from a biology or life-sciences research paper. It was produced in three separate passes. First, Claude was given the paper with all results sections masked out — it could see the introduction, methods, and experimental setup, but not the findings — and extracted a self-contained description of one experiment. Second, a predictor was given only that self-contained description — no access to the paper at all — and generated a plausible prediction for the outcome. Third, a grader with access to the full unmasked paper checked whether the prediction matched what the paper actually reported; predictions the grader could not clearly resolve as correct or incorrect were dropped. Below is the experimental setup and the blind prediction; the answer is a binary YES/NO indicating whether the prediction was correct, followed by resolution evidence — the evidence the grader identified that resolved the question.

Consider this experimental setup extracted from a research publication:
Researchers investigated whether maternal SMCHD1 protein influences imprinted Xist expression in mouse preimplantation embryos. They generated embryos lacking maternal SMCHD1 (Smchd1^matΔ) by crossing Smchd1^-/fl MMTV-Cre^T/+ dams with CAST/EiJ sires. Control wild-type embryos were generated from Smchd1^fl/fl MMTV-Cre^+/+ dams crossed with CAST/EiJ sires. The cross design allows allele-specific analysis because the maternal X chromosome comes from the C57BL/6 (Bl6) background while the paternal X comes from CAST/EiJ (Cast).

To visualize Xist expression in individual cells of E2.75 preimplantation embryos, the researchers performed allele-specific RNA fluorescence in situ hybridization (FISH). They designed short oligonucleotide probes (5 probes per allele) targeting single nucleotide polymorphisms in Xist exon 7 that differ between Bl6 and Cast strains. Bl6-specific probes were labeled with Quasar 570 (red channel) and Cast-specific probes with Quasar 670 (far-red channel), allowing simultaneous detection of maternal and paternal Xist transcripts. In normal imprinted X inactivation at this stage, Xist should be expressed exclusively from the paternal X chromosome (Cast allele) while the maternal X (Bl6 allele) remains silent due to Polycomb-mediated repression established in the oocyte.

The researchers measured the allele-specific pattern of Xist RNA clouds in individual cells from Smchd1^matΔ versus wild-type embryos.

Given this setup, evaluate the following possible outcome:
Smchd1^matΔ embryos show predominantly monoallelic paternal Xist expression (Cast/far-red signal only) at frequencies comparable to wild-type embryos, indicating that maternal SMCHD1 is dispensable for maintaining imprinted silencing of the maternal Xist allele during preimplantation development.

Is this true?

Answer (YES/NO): NO